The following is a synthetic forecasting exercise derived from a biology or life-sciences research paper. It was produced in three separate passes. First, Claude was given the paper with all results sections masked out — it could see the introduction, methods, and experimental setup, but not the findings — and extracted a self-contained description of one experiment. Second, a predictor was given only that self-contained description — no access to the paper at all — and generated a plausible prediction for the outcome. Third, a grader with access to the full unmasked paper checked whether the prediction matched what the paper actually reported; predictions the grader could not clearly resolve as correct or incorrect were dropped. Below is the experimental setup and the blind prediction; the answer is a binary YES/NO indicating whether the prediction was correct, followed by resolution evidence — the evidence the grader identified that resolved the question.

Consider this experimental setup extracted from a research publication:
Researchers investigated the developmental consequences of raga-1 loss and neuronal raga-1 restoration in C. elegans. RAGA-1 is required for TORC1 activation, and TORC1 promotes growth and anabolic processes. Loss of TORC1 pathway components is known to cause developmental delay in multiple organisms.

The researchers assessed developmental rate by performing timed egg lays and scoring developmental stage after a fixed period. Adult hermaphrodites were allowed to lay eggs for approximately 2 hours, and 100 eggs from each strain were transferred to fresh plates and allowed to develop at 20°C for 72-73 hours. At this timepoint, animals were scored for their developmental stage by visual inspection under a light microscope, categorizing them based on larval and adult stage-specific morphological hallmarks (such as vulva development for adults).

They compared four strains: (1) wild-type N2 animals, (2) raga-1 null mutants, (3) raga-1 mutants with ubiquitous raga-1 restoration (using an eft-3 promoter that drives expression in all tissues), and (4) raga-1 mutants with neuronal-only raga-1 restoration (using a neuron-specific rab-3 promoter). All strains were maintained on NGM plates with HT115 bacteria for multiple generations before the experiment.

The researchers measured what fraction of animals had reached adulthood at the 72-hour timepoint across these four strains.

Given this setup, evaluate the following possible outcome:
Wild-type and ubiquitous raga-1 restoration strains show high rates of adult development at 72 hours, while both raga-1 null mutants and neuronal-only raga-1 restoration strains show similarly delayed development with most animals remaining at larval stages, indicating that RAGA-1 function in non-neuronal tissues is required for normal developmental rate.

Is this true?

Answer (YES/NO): YES